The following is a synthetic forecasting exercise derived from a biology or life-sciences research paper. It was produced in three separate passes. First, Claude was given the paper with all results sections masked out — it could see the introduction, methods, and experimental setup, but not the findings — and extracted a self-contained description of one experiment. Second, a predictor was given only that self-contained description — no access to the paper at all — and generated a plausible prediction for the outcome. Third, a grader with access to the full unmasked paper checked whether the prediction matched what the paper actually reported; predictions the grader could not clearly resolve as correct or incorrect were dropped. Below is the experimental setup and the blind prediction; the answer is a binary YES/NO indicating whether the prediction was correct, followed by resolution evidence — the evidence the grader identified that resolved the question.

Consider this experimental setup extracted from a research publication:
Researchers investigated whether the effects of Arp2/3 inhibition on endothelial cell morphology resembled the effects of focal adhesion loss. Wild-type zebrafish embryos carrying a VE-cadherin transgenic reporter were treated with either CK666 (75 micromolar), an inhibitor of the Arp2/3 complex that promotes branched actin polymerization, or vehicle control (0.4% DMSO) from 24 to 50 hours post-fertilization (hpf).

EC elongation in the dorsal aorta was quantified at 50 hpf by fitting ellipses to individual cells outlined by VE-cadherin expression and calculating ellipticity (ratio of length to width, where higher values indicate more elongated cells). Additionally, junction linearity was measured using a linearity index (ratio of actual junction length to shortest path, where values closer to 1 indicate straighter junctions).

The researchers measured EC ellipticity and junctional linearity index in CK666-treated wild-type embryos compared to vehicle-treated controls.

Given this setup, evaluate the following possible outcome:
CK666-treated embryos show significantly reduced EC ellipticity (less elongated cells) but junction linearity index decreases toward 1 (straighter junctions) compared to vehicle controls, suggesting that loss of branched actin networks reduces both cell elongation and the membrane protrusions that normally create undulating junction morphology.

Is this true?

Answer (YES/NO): NO